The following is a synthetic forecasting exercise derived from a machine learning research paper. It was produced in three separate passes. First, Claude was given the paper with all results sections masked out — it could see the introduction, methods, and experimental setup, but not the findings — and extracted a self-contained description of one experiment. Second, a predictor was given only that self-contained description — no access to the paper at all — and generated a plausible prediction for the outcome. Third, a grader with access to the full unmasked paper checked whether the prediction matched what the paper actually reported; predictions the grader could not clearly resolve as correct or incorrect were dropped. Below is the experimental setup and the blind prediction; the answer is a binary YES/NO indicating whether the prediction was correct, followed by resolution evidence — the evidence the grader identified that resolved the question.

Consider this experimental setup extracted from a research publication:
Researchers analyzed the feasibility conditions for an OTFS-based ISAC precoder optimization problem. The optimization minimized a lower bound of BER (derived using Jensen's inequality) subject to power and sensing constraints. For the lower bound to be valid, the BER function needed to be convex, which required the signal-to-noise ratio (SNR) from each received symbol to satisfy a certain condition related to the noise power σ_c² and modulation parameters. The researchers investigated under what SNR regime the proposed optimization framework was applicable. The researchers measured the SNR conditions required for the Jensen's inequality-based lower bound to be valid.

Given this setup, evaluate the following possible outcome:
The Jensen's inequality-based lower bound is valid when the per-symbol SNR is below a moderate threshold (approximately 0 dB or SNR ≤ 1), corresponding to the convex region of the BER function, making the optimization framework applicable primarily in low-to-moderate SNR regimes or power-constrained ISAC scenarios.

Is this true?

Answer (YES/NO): NO